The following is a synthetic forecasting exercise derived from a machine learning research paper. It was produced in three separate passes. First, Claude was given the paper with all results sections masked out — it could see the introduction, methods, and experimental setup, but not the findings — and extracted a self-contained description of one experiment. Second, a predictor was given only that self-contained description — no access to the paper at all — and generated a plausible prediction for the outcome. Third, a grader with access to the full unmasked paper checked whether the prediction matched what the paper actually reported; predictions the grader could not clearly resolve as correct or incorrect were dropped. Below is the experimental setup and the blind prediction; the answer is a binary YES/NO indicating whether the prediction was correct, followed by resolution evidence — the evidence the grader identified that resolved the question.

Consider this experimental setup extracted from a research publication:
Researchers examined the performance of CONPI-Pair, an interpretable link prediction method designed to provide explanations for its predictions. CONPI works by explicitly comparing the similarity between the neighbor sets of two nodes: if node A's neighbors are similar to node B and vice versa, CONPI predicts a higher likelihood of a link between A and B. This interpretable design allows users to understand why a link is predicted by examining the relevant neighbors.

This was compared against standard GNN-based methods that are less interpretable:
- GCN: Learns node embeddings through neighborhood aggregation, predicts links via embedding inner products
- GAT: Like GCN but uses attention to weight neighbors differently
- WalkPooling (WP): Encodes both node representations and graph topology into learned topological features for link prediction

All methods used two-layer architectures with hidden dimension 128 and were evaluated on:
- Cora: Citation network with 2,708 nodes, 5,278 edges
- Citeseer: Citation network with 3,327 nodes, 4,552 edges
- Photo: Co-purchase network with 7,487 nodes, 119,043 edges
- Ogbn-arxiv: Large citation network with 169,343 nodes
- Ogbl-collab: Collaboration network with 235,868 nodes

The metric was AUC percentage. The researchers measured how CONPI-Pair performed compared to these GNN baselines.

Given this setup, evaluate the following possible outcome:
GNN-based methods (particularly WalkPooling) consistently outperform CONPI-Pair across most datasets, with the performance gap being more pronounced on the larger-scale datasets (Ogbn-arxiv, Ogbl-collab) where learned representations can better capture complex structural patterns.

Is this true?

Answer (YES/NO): NO